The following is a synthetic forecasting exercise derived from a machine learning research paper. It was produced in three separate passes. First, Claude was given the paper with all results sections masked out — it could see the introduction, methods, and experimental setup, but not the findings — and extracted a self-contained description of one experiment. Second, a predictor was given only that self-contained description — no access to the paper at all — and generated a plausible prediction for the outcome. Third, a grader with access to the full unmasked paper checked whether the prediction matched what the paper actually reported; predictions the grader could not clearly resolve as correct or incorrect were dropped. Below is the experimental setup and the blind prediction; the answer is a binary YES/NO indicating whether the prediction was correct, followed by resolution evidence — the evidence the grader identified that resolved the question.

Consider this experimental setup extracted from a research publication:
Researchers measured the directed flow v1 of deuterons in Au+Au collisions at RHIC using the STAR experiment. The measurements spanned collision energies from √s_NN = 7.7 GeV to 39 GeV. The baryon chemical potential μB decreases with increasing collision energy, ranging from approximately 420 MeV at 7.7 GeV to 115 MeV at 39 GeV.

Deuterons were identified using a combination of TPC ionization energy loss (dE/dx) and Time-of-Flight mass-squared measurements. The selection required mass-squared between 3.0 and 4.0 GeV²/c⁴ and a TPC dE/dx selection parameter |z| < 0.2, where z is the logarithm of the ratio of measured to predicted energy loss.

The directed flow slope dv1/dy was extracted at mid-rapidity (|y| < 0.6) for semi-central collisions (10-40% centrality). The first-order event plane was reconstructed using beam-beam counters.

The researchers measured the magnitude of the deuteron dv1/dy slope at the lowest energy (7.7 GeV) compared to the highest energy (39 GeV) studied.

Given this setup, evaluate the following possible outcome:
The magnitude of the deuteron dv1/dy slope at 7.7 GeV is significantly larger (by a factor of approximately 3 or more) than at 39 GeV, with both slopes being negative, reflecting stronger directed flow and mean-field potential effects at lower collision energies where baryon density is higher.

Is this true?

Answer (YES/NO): NO